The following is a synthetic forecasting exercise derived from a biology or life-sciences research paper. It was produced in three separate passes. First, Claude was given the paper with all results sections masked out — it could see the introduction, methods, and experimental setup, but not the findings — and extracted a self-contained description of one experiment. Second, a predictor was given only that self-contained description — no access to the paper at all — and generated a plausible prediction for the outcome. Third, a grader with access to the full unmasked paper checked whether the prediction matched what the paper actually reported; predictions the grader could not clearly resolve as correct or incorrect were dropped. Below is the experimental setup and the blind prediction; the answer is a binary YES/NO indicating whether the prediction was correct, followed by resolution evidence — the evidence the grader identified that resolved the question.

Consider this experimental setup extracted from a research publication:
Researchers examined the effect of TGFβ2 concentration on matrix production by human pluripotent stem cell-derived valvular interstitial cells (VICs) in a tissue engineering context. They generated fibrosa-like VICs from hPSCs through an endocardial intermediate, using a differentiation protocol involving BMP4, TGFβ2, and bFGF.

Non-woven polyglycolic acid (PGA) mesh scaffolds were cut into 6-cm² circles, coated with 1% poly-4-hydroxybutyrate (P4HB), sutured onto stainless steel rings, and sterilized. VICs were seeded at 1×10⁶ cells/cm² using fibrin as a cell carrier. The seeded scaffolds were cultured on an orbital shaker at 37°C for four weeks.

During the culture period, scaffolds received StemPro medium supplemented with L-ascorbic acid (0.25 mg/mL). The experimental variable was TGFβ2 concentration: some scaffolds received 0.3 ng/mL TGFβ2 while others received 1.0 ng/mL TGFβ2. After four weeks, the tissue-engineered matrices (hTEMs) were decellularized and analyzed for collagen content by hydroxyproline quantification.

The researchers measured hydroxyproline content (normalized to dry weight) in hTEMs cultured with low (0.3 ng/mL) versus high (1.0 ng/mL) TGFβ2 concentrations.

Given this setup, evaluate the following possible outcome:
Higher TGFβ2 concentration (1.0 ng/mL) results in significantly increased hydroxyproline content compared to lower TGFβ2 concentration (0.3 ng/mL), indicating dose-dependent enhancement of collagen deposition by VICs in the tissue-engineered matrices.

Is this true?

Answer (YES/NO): NO